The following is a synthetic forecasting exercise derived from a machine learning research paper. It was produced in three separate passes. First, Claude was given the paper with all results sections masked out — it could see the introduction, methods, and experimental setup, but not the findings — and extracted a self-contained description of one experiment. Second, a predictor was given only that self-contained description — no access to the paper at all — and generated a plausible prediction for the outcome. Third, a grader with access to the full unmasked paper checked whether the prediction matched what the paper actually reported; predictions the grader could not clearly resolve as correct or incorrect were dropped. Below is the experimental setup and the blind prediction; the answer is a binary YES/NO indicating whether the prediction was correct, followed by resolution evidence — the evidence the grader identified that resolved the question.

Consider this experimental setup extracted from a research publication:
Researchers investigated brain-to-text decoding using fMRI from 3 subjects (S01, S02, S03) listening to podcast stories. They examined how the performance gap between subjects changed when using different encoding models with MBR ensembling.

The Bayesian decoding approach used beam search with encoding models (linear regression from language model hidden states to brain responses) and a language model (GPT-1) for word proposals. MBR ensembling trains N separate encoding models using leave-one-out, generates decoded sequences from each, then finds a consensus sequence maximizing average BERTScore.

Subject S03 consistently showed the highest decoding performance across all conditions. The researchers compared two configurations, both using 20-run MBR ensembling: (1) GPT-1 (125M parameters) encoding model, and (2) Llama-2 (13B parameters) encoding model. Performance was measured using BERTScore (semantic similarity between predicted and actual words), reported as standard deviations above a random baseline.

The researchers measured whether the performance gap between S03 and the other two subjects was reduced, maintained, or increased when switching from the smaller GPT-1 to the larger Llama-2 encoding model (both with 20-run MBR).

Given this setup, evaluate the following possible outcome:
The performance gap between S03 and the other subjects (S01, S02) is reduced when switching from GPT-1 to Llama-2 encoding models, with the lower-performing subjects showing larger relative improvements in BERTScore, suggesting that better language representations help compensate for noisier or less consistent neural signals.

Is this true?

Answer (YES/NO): YES